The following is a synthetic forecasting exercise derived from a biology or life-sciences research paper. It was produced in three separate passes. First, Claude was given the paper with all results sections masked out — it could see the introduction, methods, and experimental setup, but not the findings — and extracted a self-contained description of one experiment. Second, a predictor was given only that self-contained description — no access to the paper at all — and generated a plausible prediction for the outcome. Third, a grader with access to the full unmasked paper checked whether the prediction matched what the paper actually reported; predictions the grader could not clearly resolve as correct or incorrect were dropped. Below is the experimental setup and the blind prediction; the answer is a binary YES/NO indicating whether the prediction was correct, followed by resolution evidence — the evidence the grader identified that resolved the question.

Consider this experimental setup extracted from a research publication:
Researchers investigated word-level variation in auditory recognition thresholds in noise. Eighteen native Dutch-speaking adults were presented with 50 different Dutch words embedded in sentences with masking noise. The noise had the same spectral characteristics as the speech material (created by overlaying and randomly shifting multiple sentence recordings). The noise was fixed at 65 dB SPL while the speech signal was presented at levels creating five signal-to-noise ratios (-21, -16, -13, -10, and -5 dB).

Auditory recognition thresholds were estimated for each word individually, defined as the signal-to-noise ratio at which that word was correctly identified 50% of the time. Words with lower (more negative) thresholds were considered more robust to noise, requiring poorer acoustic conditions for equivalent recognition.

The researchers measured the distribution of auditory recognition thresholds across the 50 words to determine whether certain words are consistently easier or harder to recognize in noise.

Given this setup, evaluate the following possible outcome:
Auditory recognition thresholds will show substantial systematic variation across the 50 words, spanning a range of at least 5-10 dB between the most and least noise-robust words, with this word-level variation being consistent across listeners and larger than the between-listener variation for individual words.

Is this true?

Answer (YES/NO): YES